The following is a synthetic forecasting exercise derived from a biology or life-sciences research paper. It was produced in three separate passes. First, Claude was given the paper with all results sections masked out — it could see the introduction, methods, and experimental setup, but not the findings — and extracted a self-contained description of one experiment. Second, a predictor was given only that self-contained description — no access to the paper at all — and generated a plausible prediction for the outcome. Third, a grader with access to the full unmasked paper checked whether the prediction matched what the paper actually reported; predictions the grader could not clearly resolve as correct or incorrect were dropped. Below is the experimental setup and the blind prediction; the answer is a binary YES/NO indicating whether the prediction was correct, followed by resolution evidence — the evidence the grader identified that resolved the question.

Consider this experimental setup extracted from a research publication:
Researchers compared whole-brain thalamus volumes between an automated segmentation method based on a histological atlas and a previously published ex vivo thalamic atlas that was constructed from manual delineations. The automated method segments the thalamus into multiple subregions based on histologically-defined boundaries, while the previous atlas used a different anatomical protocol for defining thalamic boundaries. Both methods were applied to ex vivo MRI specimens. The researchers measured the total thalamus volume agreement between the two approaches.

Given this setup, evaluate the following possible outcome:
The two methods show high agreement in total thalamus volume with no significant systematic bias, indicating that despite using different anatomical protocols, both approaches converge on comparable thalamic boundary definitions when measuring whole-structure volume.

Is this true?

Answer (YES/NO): NO